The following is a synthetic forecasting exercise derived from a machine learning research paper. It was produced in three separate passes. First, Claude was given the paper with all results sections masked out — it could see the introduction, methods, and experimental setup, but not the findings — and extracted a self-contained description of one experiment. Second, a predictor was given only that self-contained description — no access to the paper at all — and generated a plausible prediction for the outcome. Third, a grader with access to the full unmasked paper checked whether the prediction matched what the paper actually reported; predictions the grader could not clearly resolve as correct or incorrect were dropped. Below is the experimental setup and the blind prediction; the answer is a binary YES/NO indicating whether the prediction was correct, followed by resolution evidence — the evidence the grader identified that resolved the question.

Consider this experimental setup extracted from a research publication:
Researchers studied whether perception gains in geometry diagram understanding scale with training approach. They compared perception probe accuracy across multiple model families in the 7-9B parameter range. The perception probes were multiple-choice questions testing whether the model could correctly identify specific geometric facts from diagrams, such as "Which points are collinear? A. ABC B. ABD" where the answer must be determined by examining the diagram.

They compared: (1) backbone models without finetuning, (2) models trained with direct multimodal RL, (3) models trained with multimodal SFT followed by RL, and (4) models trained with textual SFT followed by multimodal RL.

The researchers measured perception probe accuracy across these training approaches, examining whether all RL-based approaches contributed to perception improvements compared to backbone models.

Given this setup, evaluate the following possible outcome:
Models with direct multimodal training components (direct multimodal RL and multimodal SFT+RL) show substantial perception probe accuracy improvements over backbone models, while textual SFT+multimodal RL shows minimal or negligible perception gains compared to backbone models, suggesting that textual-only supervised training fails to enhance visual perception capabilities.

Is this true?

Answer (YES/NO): NO